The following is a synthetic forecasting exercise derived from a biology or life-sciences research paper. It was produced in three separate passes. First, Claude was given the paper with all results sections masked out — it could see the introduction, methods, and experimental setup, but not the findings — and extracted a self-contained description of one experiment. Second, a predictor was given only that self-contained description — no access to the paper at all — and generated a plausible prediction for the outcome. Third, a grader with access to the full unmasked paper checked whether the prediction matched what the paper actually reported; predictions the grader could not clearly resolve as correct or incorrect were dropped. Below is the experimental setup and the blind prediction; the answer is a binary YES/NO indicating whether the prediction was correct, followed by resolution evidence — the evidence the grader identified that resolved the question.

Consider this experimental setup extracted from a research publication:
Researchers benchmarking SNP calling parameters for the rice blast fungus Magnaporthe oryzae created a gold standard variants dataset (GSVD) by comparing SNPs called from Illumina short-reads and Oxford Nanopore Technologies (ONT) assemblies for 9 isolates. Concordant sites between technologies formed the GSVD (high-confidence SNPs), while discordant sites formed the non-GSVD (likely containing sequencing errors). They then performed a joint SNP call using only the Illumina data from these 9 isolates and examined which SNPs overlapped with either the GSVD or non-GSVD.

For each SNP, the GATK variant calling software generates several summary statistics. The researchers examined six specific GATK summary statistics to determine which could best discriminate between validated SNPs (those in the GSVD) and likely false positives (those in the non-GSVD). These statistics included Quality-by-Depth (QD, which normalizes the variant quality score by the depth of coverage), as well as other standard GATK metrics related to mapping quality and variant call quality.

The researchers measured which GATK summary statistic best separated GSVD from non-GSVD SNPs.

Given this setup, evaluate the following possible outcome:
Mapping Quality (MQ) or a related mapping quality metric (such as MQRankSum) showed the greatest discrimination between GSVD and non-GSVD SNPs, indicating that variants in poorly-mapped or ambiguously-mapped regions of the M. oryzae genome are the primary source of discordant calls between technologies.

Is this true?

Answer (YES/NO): NO